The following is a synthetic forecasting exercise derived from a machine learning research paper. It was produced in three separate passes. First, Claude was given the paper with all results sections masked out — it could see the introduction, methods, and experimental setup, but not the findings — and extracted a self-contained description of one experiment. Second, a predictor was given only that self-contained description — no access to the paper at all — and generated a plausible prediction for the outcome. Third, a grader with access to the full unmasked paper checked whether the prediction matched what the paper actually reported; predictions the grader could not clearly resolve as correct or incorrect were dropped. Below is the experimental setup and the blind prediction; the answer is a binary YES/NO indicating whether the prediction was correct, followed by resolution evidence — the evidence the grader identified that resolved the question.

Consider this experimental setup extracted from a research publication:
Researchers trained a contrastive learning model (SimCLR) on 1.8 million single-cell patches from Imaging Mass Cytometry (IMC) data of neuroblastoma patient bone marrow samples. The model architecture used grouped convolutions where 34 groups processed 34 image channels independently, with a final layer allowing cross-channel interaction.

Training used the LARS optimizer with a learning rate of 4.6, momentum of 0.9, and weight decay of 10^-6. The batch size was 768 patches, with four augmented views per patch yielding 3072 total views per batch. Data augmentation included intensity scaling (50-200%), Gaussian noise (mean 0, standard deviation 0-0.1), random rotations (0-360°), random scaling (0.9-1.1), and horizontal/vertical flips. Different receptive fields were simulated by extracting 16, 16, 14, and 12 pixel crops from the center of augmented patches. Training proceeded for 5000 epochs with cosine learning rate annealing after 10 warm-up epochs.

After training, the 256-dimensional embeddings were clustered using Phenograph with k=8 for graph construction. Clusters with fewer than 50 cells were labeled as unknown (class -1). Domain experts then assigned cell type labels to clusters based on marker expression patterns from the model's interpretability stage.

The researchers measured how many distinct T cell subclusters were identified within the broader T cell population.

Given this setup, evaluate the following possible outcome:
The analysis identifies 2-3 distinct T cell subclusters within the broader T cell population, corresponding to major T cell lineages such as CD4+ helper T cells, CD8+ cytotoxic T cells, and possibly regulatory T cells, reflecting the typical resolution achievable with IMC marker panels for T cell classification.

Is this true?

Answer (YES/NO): NO